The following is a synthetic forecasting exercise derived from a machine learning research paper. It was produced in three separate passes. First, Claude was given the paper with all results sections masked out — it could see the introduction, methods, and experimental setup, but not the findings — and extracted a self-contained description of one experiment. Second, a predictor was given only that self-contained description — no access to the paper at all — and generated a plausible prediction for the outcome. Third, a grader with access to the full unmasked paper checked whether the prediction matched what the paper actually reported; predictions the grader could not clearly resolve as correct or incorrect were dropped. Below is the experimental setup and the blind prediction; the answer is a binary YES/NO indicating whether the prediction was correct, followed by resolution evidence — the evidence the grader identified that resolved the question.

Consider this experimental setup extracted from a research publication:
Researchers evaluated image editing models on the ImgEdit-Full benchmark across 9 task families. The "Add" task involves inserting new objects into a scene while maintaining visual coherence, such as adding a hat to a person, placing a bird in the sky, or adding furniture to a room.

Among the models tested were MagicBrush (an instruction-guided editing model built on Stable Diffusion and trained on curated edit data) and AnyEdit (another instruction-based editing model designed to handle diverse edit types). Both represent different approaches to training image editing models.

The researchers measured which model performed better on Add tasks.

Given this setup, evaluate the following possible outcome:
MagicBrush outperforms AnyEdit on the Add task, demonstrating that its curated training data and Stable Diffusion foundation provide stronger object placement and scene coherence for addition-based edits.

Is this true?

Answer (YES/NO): NO